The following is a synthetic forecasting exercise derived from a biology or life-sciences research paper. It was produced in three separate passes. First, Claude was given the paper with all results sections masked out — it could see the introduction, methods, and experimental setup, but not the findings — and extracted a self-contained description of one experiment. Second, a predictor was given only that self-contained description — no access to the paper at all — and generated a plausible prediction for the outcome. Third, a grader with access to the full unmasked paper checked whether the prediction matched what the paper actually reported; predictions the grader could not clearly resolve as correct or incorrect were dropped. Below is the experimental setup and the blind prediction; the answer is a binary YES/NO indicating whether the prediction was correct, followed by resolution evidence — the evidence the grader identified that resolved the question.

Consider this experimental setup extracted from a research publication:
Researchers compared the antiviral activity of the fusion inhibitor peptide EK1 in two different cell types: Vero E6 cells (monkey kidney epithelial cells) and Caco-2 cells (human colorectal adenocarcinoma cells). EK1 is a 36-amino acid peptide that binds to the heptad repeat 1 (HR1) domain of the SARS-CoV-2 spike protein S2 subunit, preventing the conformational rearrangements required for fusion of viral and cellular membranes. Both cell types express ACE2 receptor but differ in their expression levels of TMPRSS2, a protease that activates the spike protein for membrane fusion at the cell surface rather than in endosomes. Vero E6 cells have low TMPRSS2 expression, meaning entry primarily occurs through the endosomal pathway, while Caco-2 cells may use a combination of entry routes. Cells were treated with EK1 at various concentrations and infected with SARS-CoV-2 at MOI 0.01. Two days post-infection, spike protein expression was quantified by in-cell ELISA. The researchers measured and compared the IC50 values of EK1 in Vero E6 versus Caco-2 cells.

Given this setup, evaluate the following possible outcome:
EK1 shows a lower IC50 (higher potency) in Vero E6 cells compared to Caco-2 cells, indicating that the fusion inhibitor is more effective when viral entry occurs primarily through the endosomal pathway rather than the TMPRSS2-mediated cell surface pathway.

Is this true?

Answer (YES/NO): NO